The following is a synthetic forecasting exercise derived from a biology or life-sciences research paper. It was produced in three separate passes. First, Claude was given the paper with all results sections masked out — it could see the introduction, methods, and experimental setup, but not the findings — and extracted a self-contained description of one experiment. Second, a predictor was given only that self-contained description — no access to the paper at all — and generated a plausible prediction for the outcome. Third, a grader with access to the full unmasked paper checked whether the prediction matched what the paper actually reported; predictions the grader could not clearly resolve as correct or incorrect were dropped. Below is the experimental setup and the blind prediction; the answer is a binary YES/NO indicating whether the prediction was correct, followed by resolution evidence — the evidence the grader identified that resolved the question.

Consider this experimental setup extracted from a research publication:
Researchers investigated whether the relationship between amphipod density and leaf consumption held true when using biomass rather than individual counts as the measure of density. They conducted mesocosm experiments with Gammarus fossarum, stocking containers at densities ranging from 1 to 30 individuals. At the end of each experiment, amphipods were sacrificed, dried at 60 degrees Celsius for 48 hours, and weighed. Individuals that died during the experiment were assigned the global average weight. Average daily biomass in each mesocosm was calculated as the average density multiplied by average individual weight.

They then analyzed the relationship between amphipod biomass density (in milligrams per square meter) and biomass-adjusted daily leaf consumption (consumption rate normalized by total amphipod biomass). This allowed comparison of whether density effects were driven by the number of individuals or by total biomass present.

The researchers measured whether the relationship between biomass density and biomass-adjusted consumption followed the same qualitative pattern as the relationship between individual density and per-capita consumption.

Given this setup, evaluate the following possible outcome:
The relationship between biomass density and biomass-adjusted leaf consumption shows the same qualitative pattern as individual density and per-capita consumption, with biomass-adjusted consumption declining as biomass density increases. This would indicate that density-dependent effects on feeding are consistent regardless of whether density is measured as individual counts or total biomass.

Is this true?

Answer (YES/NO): YES